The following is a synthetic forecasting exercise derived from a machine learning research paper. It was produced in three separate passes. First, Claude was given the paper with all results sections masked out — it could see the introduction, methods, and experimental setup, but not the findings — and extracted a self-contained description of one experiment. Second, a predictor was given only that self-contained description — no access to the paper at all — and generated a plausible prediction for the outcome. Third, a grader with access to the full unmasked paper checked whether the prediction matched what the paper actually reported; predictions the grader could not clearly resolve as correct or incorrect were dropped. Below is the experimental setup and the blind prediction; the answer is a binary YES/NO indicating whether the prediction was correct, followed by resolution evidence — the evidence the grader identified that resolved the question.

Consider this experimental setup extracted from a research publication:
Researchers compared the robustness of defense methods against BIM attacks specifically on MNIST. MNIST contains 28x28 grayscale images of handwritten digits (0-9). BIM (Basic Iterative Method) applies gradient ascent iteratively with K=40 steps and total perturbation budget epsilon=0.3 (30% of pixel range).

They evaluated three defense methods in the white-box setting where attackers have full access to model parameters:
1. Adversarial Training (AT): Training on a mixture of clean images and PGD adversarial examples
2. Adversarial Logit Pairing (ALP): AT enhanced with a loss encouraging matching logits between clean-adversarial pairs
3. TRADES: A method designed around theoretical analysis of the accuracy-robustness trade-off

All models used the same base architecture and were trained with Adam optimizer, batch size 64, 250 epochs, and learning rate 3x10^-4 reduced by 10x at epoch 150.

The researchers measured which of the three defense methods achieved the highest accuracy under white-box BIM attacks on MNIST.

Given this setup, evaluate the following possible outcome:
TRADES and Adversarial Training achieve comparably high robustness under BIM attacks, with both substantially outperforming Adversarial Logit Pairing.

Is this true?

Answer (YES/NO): NO